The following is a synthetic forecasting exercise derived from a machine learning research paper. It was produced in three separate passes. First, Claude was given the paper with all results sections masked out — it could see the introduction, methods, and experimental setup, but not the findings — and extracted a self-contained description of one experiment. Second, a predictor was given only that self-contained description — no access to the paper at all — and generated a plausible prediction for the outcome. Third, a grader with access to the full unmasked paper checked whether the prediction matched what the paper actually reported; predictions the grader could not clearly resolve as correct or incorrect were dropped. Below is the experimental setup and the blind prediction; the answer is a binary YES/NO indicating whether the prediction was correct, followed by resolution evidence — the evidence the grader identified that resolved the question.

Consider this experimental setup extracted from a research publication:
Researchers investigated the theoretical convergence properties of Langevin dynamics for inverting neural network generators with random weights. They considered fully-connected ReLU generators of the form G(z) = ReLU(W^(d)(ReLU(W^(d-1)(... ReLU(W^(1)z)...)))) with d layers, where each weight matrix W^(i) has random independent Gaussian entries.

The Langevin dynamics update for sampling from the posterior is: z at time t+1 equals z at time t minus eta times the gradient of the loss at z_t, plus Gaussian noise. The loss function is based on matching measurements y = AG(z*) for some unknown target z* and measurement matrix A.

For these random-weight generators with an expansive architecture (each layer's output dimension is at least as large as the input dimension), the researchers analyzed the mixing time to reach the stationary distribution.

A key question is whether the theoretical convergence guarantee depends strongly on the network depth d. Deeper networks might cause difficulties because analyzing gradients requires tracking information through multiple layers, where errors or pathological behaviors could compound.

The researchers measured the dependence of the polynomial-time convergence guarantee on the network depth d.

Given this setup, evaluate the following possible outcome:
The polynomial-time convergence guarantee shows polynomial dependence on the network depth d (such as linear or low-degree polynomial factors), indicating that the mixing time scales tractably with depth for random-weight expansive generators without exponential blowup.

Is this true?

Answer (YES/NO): NO